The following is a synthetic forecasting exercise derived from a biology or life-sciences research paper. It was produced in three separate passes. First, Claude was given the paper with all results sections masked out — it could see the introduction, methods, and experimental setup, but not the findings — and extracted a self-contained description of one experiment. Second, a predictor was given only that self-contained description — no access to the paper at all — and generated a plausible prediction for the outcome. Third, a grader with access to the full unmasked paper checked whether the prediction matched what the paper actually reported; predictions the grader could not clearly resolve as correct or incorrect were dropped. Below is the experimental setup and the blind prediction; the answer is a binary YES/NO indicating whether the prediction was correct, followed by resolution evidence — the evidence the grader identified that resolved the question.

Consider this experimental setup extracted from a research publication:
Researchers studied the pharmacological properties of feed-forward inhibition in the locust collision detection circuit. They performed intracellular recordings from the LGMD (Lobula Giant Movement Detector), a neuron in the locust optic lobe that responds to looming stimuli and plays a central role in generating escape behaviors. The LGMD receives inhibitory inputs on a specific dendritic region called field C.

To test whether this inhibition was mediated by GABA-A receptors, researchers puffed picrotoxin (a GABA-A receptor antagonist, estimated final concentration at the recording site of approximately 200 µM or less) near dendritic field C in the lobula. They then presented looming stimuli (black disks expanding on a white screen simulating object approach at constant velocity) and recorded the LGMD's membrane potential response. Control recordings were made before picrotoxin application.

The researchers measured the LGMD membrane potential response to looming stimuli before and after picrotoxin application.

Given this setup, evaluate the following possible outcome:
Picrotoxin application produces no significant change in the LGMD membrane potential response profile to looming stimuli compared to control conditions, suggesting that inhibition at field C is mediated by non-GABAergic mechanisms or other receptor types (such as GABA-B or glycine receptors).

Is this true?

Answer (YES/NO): NO